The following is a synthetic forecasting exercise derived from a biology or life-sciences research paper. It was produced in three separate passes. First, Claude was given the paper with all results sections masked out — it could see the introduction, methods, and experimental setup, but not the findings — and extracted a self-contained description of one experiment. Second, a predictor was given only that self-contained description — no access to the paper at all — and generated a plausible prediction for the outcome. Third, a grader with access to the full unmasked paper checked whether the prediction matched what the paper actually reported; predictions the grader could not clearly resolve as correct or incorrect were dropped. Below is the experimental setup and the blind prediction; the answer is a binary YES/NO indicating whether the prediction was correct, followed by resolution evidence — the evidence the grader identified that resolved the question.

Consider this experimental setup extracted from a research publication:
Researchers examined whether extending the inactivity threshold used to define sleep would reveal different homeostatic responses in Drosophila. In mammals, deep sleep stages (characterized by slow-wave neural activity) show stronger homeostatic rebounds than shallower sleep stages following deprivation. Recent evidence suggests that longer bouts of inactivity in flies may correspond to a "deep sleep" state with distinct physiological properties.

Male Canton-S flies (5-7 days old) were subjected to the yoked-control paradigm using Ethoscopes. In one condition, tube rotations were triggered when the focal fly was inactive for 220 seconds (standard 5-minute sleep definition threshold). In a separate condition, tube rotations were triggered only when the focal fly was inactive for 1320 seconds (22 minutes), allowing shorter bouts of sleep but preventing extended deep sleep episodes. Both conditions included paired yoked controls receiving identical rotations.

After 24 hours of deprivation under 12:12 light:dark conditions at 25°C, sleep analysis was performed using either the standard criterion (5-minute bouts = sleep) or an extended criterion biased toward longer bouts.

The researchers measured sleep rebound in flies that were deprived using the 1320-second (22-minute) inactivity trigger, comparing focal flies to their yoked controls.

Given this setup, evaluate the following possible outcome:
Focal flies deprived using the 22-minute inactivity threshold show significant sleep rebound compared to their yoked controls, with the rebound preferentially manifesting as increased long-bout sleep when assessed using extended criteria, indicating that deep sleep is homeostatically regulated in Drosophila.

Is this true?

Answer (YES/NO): YES